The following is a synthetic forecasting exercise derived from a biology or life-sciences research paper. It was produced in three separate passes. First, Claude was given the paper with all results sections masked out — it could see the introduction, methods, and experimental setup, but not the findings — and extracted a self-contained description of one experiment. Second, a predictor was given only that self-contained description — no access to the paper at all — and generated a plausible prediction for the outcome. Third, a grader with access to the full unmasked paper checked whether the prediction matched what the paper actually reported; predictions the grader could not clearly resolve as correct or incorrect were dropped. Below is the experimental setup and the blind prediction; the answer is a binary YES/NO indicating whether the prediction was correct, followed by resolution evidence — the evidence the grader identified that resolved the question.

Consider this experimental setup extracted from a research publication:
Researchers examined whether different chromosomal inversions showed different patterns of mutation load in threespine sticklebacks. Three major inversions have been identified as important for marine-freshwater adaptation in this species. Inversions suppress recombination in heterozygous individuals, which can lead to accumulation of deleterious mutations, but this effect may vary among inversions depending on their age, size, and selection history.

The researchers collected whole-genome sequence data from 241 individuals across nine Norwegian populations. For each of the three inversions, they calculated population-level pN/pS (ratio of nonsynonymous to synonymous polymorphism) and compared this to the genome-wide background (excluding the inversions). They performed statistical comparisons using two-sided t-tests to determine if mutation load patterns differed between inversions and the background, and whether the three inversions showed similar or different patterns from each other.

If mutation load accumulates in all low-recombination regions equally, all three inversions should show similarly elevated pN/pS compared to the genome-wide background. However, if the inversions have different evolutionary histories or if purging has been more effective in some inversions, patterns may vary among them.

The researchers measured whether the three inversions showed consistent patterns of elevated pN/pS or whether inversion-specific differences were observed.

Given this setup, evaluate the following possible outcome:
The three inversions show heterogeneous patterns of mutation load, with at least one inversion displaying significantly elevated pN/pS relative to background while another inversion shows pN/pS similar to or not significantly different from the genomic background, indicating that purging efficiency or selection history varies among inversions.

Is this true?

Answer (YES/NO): YES